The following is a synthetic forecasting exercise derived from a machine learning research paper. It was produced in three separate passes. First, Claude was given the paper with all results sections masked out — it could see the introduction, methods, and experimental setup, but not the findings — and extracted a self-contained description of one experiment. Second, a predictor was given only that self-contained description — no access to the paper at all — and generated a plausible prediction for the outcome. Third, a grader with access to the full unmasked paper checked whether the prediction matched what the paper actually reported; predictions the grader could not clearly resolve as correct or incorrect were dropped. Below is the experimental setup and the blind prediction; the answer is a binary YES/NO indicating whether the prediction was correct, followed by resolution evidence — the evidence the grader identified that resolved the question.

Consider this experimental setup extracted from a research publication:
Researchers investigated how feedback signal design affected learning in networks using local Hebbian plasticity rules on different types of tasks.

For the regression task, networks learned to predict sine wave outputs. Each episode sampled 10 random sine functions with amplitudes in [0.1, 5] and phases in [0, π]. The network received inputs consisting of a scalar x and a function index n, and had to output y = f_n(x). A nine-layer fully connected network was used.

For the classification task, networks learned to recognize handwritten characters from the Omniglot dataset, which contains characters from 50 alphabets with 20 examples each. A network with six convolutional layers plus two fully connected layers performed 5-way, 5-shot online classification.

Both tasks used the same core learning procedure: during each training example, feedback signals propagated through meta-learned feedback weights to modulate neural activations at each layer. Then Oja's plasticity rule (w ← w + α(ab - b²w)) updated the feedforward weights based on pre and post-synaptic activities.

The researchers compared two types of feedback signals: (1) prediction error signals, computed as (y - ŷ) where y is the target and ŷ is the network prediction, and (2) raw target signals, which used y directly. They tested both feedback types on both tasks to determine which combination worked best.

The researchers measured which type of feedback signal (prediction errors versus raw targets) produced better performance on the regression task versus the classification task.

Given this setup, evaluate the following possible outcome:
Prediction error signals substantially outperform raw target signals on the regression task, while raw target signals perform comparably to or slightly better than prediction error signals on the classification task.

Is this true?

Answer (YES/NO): YES